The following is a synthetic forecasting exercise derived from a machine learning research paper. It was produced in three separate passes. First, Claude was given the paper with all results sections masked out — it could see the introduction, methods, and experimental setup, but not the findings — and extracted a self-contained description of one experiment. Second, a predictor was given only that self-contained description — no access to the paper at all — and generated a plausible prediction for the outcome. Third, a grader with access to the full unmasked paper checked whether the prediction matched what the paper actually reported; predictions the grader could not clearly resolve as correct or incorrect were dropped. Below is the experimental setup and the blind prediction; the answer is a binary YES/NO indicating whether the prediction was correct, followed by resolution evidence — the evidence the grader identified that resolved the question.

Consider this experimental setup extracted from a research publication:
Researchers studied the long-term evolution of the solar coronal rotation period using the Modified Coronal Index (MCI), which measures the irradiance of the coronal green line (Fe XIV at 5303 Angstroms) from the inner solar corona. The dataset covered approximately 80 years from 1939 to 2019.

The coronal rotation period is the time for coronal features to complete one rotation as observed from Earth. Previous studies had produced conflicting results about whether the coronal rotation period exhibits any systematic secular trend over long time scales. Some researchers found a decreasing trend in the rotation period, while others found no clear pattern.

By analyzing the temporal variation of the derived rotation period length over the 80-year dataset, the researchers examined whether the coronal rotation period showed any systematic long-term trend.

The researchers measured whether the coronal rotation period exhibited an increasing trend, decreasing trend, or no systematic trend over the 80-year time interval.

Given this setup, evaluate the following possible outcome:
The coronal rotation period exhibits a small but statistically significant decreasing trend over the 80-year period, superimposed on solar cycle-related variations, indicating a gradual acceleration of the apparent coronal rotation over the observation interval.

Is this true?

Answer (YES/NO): YES